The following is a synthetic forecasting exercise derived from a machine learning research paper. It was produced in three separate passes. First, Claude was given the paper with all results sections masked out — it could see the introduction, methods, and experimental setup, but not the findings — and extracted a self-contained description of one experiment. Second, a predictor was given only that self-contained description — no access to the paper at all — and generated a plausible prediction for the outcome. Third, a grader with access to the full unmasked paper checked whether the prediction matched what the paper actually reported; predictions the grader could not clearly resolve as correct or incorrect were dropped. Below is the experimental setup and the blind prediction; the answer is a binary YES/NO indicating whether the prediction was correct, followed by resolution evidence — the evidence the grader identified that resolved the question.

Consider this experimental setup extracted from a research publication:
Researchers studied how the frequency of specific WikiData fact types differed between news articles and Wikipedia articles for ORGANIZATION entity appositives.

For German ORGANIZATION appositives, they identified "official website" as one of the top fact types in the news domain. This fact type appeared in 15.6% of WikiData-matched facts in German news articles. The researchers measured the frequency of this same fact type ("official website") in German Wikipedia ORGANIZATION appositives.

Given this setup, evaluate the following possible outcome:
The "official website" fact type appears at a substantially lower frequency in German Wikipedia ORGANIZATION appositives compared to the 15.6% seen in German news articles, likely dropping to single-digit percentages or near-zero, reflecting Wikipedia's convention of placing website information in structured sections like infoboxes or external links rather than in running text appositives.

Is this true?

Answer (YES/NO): NO